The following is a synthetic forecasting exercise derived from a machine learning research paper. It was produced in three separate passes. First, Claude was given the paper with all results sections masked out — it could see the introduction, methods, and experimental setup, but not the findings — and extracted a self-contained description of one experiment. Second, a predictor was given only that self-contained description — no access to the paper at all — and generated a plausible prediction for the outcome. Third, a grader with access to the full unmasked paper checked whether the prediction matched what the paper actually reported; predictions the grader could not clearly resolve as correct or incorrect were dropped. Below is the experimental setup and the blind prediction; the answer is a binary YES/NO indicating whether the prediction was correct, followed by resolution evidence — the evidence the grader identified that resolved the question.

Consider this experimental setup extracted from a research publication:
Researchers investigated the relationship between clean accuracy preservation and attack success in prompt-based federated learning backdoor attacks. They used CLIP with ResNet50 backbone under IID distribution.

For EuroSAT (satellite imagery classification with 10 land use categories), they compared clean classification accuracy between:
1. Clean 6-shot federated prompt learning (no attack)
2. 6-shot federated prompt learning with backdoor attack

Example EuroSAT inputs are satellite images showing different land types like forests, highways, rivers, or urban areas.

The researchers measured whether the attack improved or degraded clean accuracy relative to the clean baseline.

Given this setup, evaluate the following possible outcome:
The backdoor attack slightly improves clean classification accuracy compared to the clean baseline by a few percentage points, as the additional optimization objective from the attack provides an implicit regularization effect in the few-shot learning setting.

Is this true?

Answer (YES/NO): NO